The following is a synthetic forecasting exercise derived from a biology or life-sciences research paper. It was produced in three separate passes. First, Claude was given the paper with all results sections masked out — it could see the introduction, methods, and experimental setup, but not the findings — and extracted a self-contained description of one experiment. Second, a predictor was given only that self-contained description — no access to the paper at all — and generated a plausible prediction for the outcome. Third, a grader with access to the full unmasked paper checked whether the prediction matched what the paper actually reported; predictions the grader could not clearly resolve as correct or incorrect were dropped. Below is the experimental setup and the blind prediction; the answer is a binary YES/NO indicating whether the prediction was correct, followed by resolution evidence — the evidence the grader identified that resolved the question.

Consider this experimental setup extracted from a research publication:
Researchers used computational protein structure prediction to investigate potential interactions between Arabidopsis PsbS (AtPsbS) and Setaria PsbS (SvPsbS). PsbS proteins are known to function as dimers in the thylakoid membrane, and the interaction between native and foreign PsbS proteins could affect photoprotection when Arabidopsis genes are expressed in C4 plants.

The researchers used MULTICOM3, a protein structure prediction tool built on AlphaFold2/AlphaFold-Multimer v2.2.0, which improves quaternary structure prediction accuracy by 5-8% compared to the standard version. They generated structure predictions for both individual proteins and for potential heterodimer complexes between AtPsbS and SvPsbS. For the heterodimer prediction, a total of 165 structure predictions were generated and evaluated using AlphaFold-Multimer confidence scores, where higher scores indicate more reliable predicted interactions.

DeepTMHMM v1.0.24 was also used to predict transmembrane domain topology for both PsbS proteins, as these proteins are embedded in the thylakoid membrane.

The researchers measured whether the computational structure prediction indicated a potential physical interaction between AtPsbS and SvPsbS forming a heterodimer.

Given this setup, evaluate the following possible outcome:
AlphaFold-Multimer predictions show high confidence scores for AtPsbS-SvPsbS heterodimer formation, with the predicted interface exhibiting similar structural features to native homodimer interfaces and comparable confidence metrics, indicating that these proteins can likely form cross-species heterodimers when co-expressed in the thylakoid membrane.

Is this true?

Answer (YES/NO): NO